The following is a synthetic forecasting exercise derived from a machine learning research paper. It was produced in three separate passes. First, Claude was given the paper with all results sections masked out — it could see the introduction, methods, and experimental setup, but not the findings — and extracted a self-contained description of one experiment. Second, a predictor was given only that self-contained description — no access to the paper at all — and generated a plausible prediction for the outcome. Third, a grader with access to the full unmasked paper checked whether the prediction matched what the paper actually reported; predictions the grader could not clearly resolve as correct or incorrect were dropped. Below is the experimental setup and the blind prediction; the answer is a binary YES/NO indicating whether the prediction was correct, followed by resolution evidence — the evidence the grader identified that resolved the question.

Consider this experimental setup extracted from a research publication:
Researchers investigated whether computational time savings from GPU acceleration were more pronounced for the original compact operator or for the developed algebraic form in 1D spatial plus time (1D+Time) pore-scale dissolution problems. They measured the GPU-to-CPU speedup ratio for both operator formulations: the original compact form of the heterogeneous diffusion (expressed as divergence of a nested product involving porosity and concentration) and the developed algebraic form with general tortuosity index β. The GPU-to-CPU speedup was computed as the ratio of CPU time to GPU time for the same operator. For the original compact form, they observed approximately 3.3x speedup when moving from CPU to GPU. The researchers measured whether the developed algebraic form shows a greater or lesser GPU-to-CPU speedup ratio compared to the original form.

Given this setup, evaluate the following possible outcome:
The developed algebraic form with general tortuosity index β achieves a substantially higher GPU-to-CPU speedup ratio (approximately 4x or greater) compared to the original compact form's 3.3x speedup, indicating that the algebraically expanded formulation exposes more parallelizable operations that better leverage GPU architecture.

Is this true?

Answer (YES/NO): NO